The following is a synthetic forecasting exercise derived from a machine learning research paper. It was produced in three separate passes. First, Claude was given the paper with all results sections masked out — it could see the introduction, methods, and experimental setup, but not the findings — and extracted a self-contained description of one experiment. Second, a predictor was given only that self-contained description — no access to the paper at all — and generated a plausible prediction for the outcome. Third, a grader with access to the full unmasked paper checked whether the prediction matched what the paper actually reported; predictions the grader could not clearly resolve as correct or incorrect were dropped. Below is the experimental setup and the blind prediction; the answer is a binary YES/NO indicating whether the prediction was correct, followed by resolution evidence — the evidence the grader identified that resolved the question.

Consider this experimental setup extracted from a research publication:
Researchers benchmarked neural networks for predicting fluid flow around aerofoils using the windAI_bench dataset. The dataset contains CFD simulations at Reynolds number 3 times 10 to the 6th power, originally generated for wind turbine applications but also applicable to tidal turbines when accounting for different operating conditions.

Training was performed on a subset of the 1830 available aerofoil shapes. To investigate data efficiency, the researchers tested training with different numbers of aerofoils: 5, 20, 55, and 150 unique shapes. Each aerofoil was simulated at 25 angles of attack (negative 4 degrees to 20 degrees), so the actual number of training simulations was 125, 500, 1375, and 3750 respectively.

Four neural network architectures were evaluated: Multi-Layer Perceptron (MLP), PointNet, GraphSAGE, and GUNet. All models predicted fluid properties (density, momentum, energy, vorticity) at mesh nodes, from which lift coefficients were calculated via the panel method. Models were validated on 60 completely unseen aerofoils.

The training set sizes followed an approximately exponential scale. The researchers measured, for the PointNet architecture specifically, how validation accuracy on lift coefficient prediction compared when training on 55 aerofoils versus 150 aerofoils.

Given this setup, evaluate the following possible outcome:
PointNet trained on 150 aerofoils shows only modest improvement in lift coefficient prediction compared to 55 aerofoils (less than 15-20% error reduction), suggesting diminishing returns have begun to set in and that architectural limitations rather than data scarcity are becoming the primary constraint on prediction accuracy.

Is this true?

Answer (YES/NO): NO